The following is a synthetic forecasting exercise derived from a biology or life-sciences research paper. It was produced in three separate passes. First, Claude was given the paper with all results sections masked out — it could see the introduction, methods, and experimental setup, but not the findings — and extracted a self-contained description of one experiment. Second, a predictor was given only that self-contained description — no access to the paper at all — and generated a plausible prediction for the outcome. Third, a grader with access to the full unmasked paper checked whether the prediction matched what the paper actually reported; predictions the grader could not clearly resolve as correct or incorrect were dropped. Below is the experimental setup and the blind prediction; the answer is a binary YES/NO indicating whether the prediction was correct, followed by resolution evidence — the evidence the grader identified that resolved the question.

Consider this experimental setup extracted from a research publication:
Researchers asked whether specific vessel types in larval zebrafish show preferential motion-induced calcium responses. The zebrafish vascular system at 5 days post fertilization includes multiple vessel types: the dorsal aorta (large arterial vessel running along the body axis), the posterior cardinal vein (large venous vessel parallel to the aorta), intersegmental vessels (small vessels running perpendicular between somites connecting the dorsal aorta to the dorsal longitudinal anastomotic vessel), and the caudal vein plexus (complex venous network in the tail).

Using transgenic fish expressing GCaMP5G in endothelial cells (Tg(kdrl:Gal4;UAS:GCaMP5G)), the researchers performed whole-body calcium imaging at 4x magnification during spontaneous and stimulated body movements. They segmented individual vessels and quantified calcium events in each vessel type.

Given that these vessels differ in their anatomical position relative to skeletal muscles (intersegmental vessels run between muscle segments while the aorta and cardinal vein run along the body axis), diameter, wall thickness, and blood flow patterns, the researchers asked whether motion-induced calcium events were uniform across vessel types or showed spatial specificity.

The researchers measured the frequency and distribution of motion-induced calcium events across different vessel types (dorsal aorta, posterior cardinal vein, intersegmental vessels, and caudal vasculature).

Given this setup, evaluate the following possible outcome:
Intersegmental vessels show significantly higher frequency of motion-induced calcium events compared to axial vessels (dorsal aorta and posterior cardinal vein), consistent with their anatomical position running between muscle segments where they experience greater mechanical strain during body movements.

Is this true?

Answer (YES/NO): NO